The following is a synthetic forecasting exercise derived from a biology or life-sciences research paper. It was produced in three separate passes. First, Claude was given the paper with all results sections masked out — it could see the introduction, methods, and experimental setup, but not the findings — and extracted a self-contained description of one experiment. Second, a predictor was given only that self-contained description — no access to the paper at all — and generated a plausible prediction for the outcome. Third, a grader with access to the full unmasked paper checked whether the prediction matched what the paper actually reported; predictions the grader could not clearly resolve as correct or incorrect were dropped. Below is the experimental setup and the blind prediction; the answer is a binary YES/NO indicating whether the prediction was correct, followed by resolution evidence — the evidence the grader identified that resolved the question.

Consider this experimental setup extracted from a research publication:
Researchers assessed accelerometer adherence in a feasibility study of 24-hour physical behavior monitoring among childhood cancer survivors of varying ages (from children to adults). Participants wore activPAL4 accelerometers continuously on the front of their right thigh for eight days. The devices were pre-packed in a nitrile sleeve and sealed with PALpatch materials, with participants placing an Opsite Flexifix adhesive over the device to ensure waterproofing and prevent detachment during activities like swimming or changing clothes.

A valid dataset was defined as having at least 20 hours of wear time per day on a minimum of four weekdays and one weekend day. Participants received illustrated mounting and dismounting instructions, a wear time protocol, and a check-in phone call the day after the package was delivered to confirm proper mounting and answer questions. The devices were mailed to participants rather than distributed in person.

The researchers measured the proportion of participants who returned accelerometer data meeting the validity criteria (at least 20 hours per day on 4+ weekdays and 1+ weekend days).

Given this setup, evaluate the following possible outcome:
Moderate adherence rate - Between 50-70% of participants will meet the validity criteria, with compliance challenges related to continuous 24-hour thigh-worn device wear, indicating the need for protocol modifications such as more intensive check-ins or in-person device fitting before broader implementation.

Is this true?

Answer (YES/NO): NO